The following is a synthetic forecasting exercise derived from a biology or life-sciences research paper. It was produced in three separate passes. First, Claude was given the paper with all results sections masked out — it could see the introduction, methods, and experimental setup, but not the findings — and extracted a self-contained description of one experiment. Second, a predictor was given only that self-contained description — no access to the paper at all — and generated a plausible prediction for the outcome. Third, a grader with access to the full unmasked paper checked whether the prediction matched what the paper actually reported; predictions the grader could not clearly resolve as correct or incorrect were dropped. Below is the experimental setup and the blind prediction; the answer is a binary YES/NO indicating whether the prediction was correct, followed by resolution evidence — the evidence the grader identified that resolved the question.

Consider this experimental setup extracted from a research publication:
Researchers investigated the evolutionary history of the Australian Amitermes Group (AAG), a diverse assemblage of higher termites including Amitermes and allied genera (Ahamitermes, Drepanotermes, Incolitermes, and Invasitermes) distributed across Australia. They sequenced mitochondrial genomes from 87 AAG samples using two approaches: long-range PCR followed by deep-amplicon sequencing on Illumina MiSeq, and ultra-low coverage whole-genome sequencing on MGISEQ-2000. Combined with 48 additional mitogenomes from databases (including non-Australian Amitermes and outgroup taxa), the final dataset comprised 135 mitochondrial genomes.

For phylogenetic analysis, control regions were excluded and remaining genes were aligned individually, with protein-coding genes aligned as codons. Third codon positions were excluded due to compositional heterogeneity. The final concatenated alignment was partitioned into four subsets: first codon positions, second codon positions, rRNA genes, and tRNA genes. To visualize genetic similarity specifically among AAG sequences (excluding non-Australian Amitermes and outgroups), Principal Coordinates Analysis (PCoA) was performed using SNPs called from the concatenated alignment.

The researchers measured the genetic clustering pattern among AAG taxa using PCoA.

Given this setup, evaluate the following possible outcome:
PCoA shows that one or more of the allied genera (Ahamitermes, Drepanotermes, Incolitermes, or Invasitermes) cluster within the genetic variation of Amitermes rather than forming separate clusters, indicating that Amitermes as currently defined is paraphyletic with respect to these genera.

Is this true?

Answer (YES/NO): NO